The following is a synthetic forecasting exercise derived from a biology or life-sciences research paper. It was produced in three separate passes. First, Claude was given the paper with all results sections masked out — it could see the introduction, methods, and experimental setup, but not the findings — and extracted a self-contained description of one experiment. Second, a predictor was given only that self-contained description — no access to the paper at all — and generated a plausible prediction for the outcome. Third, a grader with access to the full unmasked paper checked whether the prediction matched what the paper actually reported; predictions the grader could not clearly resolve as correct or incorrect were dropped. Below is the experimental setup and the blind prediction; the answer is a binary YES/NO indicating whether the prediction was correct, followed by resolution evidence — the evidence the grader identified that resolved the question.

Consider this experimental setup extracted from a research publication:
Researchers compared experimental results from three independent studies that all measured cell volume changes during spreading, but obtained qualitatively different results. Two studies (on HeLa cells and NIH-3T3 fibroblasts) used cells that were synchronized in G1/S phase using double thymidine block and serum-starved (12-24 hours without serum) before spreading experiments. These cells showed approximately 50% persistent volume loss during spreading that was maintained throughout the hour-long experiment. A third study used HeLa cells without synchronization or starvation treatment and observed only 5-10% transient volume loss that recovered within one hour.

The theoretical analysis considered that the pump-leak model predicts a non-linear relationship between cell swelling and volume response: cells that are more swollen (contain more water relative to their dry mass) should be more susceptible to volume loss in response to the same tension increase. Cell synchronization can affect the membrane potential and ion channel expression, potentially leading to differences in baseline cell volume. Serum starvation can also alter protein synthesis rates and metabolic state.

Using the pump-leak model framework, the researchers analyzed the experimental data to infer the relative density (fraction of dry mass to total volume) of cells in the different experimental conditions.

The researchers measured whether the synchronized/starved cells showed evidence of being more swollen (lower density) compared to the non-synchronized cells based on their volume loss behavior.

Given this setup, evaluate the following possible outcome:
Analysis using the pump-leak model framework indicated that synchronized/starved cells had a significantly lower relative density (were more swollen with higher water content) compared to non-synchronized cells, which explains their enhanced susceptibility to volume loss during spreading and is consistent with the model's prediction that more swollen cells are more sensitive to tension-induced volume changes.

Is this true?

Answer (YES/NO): YES